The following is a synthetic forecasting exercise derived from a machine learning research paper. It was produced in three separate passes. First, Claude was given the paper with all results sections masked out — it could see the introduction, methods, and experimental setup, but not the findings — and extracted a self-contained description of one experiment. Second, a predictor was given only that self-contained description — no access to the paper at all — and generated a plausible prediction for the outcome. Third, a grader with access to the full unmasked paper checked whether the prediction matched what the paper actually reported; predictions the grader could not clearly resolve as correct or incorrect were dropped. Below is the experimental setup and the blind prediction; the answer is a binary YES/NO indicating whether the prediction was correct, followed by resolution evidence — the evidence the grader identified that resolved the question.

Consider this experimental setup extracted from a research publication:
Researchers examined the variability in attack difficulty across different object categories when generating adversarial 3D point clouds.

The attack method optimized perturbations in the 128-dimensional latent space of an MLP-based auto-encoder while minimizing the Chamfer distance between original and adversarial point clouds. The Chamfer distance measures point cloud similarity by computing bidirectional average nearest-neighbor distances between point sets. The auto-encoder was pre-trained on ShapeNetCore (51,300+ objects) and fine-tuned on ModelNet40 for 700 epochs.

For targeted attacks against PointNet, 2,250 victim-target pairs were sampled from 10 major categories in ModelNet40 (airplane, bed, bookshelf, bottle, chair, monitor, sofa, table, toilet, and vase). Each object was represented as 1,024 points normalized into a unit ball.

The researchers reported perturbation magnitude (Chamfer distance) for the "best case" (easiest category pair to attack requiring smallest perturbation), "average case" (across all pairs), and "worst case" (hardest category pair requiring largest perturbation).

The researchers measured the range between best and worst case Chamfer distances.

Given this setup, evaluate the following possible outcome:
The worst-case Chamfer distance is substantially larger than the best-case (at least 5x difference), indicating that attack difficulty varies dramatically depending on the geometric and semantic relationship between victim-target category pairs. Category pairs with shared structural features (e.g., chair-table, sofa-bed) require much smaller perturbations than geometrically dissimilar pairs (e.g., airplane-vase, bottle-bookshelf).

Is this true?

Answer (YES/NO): NO